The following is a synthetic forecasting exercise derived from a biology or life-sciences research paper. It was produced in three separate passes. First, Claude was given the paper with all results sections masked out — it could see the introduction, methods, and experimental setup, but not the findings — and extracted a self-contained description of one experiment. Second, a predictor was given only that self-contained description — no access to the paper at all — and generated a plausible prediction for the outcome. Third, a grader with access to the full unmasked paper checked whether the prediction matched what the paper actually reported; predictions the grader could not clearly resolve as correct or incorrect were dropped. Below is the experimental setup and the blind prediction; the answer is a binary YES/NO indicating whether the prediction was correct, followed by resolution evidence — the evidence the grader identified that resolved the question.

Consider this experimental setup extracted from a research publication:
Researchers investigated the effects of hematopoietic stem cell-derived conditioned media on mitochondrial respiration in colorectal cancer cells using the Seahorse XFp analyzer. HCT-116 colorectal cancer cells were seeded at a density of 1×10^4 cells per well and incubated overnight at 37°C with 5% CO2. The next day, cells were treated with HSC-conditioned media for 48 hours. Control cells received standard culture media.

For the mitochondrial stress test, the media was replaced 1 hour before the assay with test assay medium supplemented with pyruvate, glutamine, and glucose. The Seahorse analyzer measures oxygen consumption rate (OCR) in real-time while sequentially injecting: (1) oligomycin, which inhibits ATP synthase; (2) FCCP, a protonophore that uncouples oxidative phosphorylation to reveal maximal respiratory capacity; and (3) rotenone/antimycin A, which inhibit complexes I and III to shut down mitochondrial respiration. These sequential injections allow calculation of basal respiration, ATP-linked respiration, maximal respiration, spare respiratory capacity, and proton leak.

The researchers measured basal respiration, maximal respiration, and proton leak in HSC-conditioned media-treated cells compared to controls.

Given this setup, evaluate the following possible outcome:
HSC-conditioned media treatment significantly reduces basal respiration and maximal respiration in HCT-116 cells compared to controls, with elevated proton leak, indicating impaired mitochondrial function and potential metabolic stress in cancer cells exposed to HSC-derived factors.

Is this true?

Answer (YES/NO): YES